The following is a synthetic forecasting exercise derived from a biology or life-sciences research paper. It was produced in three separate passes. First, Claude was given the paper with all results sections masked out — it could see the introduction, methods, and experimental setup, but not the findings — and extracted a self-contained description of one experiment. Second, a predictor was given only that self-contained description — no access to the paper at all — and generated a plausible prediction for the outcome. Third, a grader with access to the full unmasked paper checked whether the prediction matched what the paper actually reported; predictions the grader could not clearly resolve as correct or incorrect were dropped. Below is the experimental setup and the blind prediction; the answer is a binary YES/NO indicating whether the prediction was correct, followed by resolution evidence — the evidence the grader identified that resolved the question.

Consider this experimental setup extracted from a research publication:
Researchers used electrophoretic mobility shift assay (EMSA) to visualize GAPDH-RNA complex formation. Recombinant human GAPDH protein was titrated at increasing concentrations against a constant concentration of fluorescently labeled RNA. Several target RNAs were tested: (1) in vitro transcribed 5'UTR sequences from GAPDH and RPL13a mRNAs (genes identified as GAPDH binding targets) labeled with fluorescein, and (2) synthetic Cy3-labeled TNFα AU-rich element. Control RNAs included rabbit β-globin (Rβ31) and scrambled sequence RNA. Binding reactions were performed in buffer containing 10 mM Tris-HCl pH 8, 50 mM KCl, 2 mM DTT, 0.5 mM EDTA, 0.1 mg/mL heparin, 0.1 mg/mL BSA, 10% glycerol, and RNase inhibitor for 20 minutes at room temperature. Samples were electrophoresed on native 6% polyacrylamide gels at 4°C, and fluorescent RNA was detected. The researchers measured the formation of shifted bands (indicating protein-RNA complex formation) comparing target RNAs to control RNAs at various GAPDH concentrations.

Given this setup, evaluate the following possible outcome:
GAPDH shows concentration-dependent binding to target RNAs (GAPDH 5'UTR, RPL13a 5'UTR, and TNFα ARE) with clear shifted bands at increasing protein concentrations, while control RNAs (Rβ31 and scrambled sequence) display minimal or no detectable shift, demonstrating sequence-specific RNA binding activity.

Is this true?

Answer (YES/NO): NO